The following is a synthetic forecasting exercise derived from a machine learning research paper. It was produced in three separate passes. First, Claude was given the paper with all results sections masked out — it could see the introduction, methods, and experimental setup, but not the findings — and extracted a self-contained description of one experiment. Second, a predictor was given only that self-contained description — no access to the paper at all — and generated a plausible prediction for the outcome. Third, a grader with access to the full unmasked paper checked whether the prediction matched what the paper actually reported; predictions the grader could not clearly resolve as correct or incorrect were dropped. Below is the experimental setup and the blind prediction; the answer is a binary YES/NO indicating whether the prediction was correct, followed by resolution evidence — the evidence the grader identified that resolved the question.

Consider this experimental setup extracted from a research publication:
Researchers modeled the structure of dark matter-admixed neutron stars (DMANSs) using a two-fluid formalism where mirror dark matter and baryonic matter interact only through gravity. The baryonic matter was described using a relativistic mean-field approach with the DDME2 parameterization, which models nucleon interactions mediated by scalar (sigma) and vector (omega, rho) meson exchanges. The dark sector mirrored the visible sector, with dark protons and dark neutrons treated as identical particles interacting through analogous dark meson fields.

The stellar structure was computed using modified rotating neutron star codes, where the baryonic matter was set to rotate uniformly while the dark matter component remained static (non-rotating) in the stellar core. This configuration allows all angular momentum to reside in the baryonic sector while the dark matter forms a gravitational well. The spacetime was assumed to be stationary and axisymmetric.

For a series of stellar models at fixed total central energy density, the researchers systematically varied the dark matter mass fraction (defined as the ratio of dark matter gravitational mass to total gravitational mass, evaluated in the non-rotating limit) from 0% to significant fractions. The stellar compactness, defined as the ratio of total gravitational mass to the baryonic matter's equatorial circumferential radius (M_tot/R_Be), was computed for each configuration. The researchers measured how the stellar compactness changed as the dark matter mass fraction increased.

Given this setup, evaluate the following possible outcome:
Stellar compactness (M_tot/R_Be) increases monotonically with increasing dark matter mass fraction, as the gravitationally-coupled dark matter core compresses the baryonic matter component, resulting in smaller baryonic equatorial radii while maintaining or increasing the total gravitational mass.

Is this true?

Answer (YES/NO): NO